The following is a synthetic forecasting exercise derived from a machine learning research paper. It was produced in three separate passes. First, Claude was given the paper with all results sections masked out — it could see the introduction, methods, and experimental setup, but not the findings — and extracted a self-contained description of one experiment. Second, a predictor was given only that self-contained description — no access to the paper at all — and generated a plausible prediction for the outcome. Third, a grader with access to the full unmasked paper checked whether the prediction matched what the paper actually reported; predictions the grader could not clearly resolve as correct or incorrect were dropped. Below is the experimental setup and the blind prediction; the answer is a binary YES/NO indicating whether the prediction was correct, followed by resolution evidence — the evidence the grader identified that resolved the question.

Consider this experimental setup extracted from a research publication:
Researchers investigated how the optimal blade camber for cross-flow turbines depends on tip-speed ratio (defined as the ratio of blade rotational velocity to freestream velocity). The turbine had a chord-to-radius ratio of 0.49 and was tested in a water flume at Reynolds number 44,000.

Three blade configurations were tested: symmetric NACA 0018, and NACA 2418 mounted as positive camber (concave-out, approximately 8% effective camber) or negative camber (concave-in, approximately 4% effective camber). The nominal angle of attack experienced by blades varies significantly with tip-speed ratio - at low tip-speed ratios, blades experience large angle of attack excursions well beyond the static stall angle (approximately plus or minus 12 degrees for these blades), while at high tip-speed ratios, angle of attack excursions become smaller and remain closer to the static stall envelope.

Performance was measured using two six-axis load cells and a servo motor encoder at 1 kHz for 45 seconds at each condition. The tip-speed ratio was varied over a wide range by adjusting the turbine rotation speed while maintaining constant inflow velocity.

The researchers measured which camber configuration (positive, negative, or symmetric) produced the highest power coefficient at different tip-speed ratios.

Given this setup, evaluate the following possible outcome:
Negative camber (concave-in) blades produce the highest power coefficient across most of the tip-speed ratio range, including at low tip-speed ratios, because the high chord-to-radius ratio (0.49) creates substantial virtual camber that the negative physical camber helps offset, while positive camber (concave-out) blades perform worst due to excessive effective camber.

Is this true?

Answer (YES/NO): NO